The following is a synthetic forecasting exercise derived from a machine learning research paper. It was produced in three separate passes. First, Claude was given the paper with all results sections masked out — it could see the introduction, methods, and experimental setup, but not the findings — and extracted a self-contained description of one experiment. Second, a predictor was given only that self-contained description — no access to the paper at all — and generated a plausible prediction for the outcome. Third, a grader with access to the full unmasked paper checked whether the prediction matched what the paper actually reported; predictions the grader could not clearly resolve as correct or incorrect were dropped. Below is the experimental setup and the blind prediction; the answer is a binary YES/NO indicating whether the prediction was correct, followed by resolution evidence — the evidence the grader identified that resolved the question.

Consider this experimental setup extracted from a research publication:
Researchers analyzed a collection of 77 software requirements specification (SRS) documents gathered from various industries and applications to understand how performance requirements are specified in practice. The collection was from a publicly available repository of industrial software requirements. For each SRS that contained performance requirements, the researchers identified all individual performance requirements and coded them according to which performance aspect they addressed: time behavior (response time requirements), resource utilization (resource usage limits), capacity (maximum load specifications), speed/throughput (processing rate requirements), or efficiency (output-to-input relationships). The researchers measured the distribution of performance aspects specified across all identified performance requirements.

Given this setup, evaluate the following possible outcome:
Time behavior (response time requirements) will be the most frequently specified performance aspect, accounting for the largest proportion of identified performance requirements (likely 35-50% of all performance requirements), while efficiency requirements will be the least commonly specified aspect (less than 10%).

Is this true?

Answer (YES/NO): NO